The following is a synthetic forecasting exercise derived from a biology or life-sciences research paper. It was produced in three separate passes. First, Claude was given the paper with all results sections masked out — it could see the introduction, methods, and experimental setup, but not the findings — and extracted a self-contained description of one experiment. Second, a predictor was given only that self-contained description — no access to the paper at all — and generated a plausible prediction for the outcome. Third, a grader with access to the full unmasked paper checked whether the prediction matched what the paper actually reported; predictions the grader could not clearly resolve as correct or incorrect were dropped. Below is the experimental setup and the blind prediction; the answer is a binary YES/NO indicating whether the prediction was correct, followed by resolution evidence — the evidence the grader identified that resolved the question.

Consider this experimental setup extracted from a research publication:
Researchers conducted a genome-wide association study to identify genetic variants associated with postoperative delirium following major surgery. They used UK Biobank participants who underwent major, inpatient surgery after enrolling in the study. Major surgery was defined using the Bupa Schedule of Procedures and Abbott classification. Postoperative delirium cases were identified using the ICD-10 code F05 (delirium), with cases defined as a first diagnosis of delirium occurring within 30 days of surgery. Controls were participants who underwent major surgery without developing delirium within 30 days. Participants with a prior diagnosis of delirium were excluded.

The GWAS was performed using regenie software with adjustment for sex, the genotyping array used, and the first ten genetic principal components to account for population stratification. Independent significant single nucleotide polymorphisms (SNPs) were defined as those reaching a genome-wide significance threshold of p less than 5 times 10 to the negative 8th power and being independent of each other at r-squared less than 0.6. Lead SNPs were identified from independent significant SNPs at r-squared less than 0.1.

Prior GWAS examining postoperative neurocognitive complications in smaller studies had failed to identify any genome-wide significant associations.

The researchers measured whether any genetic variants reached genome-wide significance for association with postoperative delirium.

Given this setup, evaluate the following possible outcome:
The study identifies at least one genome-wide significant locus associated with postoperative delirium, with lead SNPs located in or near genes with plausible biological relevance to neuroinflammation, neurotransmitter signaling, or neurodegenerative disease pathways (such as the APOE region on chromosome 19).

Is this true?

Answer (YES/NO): YES